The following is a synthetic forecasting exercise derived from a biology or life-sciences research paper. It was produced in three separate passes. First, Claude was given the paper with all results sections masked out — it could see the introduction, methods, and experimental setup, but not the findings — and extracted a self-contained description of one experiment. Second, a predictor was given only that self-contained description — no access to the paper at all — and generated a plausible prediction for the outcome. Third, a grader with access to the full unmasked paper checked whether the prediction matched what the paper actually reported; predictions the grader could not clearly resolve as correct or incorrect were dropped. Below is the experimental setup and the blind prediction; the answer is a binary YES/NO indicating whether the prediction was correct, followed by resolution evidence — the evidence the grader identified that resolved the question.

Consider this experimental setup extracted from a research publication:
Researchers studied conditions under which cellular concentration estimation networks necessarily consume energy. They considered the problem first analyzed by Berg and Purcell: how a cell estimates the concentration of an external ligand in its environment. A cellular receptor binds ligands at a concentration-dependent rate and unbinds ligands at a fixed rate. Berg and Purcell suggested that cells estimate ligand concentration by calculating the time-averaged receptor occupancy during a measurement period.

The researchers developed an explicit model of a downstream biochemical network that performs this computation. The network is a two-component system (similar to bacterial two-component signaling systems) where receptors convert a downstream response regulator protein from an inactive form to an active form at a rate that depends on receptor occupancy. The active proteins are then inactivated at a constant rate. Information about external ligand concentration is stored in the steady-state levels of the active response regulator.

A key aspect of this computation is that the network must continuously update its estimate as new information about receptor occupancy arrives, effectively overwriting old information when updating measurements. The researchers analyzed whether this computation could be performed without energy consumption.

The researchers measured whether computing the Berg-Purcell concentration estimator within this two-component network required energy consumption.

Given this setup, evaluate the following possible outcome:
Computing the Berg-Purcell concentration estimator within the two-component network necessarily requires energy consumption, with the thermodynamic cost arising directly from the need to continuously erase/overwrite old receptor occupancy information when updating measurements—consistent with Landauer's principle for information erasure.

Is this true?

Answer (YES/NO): YES